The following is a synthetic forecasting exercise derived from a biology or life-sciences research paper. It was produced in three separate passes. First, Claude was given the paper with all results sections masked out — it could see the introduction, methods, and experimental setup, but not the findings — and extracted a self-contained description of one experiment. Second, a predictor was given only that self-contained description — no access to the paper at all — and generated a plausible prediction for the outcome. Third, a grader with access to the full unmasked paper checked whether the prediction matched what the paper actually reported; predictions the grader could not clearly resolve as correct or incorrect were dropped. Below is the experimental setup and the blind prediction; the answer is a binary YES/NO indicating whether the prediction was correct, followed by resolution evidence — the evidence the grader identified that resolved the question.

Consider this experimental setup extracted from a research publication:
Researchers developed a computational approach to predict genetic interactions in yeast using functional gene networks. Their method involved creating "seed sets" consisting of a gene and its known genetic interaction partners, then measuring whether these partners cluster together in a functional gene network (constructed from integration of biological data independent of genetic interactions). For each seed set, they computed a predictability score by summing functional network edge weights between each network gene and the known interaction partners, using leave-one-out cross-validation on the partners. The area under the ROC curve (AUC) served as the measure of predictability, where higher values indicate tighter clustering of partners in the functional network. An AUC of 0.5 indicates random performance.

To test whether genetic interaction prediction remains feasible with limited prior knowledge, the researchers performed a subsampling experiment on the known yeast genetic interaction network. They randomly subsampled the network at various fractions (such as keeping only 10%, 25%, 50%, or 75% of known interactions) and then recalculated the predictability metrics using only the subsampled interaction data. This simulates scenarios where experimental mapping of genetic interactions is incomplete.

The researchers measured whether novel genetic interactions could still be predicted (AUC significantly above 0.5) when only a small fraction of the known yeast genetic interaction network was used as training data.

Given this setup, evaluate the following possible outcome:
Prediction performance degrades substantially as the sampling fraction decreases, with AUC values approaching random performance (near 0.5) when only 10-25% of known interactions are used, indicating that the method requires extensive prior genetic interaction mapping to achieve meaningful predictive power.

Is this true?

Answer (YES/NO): NO